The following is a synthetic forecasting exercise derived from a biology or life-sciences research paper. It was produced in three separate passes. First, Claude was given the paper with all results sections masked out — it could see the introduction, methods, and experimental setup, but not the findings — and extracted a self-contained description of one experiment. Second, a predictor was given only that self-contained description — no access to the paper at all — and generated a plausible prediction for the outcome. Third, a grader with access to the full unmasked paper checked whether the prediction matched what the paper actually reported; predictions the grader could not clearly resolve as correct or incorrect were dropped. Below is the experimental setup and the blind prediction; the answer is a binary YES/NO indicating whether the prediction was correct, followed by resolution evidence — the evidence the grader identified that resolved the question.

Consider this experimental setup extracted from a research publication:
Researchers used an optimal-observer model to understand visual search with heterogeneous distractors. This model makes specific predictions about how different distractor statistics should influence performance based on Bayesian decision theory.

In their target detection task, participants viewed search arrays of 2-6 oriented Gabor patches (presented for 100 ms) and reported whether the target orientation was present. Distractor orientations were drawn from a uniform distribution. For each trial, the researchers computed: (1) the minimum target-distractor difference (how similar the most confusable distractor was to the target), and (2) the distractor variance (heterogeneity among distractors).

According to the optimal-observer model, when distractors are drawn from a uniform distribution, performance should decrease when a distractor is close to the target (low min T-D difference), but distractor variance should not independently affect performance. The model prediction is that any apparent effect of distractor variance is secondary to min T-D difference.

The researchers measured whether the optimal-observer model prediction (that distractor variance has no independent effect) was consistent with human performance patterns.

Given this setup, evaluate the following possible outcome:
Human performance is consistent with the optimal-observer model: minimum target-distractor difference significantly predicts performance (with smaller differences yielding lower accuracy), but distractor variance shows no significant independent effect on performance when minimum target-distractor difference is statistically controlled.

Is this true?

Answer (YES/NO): YES